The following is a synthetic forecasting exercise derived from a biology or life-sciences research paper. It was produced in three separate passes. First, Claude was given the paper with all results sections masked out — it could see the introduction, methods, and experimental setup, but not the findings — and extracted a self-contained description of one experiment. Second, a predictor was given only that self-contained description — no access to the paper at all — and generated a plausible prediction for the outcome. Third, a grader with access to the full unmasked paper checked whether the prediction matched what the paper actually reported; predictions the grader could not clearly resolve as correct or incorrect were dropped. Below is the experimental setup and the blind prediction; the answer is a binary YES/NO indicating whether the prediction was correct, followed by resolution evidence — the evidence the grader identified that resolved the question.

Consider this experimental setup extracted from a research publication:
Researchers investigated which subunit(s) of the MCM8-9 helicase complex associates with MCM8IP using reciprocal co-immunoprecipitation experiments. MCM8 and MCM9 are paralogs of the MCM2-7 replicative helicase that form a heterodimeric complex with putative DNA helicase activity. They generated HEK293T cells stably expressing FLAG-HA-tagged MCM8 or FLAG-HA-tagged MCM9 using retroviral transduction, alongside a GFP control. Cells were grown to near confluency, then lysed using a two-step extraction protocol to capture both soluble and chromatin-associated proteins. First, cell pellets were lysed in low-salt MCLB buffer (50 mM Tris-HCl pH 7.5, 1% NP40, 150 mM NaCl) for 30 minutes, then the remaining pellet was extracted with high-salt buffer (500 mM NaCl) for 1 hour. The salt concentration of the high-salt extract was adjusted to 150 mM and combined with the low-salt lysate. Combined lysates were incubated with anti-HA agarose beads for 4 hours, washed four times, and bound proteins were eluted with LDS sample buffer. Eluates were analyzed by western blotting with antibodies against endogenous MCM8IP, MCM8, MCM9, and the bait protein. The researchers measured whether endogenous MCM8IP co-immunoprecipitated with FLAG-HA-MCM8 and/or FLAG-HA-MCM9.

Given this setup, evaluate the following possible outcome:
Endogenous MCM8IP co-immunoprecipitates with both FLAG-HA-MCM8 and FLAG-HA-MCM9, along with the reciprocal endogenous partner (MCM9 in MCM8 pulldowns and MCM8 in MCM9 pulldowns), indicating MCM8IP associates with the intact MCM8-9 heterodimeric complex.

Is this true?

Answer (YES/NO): NO